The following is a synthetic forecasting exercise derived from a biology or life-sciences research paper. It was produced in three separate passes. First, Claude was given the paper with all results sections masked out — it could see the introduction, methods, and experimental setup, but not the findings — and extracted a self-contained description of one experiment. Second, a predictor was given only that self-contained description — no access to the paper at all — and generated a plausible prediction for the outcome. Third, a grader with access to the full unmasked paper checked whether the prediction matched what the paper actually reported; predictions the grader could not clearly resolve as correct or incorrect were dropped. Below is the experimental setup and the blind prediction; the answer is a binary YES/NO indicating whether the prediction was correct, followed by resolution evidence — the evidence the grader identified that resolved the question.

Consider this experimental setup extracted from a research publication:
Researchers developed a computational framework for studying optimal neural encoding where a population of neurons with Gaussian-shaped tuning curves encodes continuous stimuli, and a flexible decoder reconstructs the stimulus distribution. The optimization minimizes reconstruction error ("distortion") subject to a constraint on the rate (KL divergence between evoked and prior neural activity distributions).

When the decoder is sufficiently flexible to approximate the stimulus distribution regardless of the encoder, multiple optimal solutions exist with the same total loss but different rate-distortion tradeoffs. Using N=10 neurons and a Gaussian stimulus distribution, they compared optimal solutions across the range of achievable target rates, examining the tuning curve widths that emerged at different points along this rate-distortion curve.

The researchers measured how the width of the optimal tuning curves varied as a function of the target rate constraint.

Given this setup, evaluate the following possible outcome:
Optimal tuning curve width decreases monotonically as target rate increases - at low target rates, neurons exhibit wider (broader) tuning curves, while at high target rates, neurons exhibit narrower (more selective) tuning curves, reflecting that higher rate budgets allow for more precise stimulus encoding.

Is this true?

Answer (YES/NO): YES